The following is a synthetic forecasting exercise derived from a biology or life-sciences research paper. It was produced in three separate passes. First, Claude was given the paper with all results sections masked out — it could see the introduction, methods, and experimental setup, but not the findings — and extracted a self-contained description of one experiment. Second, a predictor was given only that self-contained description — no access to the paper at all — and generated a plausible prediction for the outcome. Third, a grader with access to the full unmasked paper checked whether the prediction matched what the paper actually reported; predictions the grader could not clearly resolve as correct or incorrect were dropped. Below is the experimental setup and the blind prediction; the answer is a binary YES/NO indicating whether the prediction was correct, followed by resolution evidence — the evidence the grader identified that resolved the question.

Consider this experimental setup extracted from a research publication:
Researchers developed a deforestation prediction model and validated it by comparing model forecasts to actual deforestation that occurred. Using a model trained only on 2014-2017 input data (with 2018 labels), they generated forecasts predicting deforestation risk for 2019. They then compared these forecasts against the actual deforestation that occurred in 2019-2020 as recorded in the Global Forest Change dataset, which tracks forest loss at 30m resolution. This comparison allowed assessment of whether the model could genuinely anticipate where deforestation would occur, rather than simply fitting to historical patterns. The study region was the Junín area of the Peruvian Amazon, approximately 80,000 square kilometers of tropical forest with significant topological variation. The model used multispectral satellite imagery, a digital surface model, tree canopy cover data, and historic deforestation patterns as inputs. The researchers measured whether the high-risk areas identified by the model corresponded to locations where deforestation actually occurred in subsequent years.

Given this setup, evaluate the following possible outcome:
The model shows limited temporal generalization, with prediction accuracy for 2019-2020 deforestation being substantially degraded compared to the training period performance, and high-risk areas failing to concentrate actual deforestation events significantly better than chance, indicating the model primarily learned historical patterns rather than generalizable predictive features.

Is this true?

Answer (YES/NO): NO